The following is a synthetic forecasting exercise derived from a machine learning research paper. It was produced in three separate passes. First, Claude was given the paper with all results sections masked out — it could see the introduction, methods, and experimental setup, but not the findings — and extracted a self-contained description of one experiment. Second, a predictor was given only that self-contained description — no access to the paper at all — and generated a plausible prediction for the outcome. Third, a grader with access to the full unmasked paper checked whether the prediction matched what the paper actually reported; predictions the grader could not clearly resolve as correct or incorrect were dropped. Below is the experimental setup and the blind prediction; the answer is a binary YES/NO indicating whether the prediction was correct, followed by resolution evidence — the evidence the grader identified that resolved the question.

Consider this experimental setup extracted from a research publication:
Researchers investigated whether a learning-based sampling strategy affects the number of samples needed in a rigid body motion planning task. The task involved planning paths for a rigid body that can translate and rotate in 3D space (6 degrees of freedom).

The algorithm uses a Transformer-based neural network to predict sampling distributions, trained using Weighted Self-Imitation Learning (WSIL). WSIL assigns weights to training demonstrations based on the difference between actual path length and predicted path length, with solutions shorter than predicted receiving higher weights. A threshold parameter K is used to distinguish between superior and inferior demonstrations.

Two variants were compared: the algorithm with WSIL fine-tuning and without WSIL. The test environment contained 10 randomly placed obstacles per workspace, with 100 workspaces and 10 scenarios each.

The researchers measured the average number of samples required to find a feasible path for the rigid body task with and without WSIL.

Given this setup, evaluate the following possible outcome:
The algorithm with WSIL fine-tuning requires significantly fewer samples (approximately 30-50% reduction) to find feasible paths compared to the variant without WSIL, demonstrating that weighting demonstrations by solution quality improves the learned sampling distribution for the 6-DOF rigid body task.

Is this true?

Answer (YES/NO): NO